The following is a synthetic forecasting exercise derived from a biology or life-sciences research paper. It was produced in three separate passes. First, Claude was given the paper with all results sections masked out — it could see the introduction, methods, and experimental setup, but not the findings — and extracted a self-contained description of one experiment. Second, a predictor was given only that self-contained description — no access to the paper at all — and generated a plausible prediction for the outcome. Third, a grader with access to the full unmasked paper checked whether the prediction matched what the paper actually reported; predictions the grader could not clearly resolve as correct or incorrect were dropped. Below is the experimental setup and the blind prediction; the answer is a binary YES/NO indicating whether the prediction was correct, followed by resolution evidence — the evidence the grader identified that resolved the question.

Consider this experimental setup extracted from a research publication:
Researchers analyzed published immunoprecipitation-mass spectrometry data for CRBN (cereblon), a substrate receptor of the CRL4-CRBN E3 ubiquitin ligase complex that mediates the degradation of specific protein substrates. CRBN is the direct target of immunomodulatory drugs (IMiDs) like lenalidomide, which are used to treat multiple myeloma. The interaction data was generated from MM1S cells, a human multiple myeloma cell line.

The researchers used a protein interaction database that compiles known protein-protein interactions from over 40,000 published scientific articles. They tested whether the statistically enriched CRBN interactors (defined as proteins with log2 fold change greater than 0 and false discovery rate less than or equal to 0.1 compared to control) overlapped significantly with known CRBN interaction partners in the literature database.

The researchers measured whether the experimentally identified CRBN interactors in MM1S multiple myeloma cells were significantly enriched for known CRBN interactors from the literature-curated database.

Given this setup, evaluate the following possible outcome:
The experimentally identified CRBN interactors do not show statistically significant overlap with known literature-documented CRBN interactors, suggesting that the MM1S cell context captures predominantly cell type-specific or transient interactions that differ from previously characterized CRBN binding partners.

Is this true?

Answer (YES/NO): NO